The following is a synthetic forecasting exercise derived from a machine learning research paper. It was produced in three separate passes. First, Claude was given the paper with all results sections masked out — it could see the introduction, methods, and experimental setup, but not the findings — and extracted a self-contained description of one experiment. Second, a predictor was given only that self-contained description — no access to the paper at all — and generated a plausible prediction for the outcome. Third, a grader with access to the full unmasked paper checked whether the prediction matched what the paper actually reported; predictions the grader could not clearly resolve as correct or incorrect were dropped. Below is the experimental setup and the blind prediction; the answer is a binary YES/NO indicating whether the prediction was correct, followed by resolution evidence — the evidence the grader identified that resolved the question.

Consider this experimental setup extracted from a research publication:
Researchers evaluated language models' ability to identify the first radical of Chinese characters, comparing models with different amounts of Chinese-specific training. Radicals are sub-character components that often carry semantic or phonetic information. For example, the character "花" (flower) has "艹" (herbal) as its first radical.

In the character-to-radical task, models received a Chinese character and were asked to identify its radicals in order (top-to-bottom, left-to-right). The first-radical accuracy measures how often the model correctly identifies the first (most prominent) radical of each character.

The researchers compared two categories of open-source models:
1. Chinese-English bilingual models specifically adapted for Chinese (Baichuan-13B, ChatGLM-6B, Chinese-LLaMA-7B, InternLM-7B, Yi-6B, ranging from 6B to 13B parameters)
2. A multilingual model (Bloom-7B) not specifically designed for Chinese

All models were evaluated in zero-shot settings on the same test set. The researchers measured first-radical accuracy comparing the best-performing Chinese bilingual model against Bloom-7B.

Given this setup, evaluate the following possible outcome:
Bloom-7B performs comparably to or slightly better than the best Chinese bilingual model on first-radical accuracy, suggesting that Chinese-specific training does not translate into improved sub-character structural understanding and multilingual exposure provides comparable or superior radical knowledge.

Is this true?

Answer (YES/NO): NO